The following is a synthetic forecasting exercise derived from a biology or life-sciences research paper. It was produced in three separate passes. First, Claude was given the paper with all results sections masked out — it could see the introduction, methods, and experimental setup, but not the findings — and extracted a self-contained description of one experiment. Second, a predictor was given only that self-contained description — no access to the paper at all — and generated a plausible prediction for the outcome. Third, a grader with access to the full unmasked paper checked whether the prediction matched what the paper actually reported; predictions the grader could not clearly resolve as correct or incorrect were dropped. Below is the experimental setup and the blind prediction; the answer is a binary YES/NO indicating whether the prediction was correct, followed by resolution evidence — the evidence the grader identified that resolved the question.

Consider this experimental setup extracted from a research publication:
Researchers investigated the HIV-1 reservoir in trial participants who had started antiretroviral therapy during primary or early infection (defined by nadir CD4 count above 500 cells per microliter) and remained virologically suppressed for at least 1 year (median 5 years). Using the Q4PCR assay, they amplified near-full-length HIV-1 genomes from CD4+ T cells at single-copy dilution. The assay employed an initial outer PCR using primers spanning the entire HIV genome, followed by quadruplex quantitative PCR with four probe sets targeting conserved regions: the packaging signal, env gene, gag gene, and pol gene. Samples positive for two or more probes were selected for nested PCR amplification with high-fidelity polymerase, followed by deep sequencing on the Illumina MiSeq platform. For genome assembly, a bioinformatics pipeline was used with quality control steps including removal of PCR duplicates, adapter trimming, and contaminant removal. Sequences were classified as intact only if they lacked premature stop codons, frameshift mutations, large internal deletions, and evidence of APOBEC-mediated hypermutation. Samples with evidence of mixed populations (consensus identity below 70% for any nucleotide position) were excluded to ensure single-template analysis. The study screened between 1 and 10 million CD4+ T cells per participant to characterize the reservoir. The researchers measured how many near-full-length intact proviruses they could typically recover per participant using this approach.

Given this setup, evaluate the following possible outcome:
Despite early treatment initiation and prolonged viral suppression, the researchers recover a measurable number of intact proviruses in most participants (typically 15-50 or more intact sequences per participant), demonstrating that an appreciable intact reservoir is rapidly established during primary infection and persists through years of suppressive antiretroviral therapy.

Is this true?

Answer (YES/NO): NO